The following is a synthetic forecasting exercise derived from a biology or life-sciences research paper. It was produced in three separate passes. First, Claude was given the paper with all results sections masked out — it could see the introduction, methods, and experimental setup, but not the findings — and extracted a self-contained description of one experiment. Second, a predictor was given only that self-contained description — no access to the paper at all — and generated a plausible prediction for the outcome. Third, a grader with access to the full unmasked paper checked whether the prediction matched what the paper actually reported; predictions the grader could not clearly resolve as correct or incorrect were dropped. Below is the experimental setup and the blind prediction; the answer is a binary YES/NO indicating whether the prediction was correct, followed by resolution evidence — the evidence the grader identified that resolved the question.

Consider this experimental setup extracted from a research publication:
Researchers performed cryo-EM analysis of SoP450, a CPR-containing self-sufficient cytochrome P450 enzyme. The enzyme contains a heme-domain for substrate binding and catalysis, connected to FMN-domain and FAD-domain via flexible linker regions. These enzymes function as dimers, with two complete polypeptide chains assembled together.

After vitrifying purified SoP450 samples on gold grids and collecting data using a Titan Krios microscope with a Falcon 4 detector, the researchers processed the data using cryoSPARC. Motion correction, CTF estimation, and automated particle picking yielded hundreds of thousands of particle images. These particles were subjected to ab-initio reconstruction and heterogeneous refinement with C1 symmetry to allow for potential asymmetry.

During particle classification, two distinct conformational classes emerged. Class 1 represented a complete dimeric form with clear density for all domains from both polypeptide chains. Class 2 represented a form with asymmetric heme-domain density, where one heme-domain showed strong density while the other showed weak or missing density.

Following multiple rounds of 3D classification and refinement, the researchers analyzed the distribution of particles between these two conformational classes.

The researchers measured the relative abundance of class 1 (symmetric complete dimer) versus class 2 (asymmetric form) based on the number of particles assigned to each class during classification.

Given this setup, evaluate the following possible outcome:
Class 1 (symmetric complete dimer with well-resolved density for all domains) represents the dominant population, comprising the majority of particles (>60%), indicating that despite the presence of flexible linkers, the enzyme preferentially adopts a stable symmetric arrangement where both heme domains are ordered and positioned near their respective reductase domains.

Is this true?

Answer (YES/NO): YES